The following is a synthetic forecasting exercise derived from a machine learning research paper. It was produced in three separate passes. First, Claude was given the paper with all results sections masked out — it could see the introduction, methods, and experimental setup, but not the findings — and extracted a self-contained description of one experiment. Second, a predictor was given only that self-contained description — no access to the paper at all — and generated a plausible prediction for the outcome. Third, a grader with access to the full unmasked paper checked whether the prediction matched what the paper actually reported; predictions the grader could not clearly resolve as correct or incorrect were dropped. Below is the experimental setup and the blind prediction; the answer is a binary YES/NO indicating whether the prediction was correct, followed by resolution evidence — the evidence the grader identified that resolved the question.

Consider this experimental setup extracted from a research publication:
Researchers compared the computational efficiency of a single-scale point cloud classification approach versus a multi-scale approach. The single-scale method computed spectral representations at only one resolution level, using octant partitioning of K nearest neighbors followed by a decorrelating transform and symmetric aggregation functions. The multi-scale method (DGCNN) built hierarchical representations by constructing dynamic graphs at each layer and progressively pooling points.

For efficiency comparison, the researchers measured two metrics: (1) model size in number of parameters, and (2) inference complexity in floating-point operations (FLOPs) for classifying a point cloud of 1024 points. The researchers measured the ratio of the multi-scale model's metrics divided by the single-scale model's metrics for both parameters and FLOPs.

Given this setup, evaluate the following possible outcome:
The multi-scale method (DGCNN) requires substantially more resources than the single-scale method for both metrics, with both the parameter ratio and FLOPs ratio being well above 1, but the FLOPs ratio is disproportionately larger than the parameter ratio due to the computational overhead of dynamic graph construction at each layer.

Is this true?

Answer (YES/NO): YES